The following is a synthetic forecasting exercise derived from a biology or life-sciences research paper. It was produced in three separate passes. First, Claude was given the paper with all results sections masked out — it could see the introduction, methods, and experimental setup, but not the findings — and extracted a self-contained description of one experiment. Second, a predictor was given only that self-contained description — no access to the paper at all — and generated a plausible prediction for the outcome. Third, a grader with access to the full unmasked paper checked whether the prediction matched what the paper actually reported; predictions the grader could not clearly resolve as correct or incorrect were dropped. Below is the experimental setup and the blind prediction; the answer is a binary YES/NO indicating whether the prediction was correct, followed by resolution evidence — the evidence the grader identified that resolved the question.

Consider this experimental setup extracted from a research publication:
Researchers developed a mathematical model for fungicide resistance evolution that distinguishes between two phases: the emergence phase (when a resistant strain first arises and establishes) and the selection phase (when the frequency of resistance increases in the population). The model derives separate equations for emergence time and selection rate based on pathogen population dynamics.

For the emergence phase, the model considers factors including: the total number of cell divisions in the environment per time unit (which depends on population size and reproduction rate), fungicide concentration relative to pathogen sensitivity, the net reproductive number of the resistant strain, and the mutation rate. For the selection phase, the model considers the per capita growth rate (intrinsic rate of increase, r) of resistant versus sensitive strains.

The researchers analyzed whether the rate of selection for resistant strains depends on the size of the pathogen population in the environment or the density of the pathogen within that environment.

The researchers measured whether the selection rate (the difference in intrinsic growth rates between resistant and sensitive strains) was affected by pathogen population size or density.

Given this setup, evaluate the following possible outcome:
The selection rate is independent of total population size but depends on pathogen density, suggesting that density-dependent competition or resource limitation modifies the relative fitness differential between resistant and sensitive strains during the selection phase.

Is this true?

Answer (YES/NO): NO